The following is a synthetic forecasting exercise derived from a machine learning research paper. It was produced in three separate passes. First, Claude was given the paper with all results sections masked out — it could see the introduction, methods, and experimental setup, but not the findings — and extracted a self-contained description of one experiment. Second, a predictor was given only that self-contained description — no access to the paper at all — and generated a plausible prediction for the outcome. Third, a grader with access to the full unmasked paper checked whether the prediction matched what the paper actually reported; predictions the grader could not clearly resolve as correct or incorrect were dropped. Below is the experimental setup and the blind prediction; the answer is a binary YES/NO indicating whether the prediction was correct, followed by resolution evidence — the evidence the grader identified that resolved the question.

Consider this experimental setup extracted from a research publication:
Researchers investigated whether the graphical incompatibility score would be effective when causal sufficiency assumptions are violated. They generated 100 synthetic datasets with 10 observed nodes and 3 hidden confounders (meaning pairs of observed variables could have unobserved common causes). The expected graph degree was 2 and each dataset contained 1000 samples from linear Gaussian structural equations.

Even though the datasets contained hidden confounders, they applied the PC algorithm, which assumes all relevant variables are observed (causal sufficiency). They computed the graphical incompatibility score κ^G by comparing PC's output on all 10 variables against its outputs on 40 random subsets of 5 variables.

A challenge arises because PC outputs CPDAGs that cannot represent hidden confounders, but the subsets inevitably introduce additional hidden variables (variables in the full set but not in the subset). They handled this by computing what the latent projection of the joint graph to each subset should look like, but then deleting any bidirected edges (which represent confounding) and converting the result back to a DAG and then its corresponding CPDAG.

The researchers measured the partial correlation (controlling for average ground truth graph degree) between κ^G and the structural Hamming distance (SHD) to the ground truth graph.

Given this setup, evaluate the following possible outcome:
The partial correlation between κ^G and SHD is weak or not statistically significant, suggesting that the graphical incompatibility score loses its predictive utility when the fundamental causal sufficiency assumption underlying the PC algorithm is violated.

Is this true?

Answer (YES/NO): NO